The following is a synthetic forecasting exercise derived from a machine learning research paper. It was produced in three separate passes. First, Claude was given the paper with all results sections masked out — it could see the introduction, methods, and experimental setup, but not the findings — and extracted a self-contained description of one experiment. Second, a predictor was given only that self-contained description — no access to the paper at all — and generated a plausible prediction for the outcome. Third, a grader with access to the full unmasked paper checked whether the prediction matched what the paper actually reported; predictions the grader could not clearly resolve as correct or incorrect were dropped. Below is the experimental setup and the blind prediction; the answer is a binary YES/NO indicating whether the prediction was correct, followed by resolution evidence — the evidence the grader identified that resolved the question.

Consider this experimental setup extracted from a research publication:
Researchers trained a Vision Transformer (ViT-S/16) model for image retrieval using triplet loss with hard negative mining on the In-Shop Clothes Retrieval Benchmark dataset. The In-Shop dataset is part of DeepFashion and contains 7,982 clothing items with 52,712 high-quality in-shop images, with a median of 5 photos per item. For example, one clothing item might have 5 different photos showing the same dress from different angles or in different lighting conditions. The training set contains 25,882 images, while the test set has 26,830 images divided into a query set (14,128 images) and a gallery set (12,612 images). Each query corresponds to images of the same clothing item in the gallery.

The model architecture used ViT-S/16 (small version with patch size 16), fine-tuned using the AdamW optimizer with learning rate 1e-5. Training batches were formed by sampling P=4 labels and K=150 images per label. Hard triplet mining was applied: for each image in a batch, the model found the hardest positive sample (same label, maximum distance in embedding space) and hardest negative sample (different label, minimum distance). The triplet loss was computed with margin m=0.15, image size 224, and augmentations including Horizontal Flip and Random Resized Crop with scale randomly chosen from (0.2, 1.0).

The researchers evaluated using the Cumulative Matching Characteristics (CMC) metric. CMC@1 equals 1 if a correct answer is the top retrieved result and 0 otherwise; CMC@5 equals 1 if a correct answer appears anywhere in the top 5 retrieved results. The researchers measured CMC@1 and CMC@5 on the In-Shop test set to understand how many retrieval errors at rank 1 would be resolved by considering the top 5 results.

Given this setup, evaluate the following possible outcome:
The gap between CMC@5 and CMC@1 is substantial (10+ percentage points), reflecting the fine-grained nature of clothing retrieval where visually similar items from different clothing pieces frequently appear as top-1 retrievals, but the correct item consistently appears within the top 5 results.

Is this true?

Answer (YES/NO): NO